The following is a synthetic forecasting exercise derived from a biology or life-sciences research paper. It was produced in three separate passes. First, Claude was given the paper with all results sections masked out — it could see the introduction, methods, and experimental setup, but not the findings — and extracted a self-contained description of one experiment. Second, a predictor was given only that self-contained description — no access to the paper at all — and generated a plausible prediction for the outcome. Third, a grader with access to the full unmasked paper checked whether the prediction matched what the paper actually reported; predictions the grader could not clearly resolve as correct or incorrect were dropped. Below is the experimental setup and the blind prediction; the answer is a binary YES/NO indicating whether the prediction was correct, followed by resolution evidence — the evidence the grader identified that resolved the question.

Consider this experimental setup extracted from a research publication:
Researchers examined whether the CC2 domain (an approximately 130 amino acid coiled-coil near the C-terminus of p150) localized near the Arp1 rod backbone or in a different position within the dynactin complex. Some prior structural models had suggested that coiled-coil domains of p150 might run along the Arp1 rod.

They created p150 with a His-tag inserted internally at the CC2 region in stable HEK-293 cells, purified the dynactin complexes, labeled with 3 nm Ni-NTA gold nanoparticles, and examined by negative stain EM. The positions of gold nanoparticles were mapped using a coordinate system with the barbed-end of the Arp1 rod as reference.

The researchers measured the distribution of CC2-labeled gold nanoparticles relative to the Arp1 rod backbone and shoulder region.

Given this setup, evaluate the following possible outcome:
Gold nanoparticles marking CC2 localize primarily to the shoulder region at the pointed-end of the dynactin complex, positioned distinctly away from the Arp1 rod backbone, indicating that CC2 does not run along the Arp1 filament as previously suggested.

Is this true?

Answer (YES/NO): NO